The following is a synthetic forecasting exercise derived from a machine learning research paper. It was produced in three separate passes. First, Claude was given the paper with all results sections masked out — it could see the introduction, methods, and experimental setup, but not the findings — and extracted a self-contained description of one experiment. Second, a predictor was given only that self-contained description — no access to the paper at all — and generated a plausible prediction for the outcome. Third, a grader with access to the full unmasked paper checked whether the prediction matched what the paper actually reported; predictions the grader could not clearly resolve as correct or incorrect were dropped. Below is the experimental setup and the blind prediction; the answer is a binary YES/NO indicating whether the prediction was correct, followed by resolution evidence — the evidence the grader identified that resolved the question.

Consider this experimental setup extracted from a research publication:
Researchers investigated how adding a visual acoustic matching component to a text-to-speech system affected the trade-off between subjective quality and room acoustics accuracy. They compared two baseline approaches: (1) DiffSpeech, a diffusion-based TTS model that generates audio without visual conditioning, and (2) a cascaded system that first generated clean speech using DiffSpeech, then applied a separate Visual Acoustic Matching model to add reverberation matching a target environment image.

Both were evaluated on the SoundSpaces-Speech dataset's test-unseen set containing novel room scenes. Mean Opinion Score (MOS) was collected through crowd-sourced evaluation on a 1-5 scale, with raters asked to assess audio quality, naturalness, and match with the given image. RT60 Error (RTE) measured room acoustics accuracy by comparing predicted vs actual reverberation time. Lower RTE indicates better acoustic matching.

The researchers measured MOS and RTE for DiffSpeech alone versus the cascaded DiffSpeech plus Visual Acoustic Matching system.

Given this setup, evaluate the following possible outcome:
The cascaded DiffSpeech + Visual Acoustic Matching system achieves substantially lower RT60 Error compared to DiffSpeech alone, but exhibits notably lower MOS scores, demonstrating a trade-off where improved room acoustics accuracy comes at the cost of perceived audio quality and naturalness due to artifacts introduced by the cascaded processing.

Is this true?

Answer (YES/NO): NO